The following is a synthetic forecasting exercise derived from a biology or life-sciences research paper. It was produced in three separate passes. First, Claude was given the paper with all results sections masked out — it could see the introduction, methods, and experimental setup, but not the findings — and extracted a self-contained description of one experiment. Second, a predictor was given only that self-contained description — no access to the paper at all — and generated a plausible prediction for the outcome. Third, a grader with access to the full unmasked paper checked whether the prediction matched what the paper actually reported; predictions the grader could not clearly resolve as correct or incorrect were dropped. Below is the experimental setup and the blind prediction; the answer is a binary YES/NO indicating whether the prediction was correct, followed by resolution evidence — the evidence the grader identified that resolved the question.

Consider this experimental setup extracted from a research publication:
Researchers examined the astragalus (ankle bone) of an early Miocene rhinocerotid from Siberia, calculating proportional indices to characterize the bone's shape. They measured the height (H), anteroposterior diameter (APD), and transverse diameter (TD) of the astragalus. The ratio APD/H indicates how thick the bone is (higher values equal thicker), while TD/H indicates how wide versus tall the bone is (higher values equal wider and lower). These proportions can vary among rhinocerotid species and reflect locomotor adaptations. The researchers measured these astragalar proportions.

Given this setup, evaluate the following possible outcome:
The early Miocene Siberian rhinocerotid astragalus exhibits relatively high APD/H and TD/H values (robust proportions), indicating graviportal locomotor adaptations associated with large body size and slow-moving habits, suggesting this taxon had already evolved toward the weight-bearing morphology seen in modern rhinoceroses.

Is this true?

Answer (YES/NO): NO